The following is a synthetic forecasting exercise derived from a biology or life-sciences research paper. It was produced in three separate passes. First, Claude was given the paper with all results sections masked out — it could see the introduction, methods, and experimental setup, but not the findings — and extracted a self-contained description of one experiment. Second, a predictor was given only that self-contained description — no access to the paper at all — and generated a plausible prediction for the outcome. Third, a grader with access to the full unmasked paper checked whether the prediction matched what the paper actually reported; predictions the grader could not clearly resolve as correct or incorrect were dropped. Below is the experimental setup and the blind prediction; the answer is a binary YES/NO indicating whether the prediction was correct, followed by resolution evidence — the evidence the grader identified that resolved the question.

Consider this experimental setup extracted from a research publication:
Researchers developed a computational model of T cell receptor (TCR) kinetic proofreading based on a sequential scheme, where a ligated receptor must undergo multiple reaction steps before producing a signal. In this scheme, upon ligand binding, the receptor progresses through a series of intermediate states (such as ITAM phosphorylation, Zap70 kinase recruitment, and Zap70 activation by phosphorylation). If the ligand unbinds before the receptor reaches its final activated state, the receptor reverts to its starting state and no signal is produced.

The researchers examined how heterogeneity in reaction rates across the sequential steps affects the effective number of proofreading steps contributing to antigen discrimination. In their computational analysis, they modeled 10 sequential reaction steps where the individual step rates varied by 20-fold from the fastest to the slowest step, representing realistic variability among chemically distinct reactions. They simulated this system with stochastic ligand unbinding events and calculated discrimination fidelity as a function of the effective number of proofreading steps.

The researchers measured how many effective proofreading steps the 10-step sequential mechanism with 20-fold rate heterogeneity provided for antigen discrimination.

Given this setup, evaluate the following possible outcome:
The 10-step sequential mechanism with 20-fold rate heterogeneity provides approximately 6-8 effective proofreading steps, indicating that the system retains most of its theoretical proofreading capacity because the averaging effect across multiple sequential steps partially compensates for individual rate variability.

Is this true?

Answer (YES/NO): NO